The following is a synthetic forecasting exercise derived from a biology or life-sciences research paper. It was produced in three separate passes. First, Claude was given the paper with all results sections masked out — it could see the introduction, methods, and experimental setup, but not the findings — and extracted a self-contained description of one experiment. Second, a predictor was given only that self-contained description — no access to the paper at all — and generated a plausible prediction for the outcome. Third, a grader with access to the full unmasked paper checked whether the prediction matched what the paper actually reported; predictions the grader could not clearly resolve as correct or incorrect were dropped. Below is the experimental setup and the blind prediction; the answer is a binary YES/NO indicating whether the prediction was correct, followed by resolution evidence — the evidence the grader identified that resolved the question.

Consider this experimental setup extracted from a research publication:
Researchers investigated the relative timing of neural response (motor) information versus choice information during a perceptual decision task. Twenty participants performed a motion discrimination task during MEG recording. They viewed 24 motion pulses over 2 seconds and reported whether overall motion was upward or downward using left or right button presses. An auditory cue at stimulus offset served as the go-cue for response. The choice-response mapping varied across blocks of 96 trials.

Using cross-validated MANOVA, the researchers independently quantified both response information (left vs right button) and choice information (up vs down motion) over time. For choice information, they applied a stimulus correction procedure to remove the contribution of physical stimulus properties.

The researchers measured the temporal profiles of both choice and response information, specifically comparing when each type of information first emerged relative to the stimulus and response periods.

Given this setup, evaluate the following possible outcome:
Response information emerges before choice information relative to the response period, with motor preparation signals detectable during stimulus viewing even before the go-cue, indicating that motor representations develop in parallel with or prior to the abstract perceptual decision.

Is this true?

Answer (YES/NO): NO